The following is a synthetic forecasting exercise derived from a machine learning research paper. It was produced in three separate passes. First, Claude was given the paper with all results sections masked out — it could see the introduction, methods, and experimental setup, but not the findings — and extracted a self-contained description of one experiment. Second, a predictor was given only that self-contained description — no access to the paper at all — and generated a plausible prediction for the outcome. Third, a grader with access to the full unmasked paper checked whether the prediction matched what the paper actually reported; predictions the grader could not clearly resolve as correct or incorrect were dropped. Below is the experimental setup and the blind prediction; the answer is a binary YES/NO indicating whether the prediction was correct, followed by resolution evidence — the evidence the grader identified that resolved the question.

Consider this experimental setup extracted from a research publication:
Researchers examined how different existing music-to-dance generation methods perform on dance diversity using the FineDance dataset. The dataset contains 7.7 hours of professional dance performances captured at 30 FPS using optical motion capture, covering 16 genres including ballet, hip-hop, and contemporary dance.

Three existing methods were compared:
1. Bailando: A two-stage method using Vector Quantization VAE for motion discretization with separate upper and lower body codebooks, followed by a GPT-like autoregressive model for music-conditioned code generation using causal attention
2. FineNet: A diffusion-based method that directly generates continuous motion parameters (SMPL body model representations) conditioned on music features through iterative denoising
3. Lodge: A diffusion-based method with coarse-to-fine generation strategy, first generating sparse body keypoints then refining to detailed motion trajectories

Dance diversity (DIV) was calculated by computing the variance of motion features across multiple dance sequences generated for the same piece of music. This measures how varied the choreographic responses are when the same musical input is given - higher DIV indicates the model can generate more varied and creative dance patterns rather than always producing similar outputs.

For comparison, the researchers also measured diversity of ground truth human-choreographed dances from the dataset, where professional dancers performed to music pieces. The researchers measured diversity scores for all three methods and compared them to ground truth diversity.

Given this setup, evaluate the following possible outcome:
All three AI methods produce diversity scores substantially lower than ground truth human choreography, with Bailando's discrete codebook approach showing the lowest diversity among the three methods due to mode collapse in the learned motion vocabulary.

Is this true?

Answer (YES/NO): NO